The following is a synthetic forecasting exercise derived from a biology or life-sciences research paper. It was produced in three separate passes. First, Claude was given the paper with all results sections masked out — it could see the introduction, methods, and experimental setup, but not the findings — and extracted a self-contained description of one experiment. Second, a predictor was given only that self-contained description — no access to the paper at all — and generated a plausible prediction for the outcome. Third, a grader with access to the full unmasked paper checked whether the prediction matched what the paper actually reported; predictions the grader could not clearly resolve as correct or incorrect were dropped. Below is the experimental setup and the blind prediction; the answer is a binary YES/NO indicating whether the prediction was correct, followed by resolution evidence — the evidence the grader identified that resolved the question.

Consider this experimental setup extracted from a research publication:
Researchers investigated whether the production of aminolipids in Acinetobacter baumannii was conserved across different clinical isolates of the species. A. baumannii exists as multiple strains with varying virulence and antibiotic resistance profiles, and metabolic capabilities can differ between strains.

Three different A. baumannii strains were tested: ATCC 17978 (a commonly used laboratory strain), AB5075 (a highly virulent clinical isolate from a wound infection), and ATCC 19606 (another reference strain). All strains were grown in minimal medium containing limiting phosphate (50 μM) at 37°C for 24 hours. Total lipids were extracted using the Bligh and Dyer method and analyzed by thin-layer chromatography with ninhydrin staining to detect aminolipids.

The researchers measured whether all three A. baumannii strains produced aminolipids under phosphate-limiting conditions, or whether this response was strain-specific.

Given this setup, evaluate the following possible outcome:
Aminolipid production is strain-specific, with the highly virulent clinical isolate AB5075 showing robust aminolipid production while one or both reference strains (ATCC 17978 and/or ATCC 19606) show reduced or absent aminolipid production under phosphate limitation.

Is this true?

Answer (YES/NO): NO